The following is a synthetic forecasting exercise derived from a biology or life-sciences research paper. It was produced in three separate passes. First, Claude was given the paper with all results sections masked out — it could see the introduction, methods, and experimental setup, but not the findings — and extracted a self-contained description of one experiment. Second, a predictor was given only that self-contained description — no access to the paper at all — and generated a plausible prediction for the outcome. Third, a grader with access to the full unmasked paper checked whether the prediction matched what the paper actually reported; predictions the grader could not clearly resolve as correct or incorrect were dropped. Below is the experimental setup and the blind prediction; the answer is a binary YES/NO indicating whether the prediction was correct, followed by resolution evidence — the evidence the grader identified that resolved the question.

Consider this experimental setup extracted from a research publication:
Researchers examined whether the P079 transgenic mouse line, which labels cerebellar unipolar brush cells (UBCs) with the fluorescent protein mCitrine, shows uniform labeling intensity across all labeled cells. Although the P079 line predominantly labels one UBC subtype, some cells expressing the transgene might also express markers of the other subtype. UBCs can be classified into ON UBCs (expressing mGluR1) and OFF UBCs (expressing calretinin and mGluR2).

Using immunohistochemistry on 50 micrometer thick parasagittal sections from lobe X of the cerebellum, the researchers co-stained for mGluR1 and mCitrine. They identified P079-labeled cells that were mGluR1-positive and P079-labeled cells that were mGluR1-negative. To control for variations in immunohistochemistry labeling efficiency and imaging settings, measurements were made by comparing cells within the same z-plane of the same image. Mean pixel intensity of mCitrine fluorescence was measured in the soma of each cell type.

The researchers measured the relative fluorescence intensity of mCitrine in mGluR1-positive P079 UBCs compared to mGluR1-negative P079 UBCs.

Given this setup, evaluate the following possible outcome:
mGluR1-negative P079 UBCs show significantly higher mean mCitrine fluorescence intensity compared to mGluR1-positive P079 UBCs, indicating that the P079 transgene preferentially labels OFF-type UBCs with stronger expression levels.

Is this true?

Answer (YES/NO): YES